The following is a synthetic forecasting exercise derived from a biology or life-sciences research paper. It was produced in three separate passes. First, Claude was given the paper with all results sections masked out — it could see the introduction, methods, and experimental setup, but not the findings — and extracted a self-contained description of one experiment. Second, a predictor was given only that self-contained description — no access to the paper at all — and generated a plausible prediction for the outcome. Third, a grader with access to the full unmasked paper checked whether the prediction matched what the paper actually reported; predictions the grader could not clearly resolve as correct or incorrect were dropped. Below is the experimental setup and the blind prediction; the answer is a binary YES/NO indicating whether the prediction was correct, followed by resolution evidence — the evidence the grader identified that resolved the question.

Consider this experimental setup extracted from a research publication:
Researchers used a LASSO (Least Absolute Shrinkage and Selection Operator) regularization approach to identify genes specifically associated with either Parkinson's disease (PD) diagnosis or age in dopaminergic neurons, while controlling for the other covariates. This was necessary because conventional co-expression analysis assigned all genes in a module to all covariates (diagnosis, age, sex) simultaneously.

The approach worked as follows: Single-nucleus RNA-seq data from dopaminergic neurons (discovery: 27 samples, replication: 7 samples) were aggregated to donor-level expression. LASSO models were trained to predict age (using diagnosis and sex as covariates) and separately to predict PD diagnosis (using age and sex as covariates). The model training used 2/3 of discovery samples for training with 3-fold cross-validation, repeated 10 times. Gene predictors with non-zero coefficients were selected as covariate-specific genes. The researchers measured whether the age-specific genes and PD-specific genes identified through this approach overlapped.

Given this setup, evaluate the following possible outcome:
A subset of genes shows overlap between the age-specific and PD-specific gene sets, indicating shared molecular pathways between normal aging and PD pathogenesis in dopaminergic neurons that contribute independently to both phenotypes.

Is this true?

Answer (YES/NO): NO